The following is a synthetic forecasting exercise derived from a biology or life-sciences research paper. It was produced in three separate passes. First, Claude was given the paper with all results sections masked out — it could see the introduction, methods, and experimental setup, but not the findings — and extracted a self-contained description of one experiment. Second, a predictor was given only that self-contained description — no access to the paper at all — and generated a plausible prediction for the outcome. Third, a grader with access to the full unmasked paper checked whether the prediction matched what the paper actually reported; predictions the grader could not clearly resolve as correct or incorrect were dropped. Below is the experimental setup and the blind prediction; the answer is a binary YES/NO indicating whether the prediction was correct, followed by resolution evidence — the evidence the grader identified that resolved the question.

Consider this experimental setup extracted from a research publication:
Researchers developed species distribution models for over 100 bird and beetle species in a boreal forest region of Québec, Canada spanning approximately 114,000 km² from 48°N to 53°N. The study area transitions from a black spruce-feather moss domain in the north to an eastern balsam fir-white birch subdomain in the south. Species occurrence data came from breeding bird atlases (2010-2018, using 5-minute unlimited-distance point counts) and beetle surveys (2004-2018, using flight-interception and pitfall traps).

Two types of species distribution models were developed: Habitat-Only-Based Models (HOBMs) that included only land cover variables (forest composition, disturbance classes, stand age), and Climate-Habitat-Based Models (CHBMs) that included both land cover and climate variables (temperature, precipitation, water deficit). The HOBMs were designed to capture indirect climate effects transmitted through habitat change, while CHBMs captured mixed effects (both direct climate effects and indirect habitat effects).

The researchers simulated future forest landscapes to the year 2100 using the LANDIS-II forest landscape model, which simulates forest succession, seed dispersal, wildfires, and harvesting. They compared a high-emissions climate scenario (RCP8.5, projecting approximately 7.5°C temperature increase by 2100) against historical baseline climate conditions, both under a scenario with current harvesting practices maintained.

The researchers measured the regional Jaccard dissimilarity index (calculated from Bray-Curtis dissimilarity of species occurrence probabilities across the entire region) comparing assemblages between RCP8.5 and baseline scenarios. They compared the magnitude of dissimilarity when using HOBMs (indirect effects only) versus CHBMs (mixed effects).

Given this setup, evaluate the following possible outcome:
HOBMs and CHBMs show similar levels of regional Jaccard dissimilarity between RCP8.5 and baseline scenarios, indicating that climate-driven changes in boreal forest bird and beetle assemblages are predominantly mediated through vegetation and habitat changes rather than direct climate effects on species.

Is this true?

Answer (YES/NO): NO